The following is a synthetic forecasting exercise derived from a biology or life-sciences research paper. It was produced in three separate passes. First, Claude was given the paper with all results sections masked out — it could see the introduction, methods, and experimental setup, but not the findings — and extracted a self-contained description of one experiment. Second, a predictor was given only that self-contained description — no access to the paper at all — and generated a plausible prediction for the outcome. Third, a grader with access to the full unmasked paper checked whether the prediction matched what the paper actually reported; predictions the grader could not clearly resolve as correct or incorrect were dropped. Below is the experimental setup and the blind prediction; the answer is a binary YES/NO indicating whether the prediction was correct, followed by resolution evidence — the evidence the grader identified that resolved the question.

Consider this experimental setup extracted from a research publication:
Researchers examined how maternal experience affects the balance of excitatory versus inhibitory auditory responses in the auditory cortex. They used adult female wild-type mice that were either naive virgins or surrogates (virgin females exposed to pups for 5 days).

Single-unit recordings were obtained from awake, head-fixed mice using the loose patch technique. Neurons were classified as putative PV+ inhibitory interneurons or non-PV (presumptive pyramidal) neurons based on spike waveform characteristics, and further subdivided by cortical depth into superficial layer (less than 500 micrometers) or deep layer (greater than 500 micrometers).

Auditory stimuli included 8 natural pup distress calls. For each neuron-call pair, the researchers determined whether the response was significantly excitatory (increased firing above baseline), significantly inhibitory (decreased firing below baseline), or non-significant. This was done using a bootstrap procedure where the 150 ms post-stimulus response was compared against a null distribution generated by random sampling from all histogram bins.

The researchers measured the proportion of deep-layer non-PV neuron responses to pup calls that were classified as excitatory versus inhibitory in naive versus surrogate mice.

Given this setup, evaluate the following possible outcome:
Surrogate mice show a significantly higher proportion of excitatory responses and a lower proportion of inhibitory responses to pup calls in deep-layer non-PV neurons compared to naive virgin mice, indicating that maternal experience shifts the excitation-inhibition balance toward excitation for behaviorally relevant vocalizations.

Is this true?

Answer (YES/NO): YES